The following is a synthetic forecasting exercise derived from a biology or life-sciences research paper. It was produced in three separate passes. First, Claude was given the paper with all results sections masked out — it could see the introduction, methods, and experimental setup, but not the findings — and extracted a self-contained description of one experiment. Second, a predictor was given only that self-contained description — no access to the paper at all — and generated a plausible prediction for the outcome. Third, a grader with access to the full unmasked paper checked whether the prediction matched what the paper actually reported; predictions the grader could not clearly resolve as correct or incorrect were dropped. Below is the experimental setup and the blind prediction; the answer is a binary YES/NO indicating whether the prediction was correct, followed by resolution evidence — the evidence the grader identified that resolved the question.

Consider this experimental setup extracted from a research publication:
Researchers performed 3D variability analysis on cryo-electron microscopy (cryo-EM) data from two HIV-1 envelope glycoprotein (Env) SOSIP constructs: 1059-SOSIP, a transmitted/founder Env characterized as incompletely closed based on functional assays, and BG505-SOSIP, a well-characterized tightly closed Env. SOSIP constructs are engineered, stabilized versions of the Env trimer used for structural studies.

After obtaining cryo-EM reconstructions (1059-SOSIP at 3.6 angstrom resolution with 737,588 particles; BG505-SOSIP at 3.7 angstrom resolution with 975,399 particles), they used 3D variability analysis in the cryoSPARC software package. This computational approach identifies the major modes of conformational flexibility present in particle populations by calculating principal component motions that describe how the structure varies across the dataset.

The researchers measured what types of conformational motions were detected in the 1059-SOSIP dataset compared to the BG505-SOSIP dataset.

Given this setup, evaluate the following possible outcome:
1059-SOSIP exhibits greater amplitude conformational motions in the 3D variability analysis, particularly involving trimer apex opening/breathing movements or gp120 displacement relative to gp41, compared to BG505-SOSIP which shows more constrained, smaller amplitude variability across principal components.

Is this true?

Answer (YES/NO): YES